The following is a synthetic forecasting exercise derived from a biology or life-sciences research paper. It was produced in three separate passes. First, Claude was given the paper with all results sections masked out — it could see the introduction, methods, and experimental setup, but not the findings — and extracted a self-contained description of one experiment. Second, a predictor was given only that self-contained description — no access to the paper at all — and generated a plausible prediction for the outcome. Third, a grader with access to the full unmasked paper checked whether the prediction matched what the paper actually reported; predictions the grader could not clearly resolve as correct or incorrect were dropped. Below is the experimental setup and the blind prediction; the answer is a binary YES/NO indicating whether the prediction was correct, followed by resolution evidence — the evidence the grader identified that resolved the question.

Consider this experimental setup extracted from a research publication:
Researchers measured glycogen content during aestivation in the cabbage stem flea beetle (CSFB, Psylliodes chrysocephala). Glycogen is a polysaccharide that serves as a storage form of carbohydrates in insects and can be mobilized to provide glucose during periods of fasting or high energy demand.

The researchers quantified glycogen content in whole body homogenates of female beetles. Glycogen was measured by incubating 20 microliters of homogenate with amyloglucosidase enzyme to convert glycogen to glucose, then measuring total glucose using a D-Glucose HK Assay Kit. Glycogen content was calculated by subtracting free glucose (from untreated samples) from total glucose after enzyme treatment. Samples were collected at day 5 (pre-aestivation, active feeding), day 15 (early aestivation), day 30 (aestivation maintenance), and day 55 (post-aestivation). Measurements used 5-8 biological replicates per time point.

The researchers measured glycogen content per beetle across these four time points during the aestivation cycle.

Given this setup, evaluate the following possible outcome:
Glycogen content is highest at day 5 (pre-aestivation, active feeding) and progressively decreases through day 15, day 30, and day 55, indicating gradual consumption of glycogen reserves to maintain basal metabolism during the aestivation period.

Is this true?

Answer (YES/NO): NO